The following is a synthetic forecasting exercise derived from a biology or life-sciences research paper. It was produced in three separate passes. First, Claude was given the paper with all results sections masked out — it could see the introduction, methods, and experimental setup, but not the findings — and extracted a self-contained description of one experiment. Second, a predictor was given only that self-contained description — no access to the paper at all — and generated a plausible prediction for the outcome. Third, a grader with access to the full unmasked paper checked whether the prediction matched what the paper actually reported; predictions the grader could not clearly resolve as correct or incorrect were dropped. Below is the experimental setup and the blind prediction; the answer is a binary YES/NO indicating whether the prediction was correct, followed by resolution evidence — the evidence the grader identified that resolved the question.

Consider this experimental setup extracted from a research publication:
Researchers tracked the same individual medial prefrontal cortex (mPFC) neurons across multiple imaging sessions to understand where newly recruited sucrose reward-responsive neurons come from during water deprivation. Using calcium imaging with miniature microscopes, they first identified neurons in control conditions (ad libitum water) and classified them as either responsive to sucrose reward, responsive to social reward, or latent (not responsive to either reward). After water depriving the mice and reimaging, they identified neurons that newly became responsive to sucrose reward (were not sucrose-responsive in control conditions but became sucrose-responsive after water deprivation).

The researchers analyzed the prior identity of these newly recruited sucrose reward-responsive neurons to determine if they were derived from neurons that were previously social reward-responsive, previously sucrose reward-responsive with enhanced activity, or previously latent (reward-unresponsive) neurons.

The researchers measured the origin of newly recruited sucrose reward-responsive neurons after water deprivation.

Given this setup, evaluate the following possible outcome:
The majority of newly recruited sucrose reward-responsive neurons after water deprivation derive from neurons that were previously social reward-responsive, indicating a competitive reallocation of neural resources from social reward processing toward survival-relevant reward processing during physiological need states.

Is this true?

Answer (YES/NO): NO